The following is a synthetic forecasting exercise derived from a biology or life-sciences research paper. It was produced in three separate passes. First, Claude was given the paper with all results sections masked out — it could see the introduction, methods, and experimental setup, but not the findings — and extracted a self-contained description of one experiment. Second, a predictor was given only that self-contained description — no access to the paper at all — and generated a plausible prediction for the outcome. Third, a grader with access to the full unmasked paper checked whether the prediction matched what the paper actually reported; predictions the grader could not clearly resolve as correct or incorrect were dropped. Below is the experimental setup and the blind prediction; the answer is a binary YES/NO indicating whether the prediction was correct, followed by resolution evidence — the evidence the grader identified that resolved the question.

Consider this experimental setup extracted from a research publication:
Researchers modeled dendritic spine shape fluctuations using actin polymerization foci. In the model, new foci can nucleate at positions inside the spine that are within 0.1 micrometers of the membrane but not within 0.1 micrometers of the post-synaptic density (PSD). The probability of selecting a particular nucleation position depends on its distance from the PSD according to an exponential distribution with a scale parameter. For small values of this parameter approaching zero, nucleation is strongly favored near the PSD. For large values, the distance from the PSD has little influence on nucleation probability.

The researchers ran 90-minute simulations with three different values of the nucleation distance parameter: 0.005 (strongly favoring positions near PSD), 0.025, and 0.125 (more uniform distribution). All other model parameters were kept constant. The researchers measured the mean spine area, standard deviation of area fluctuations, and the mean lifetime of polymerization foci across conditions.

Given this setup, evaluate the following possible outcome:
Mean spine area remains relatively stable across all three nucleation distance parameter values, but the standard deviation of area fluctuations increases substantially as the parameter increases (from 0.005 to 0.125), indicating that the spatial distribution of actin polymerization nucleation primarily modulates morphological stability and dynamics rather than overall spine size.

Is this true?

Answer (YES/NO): NO